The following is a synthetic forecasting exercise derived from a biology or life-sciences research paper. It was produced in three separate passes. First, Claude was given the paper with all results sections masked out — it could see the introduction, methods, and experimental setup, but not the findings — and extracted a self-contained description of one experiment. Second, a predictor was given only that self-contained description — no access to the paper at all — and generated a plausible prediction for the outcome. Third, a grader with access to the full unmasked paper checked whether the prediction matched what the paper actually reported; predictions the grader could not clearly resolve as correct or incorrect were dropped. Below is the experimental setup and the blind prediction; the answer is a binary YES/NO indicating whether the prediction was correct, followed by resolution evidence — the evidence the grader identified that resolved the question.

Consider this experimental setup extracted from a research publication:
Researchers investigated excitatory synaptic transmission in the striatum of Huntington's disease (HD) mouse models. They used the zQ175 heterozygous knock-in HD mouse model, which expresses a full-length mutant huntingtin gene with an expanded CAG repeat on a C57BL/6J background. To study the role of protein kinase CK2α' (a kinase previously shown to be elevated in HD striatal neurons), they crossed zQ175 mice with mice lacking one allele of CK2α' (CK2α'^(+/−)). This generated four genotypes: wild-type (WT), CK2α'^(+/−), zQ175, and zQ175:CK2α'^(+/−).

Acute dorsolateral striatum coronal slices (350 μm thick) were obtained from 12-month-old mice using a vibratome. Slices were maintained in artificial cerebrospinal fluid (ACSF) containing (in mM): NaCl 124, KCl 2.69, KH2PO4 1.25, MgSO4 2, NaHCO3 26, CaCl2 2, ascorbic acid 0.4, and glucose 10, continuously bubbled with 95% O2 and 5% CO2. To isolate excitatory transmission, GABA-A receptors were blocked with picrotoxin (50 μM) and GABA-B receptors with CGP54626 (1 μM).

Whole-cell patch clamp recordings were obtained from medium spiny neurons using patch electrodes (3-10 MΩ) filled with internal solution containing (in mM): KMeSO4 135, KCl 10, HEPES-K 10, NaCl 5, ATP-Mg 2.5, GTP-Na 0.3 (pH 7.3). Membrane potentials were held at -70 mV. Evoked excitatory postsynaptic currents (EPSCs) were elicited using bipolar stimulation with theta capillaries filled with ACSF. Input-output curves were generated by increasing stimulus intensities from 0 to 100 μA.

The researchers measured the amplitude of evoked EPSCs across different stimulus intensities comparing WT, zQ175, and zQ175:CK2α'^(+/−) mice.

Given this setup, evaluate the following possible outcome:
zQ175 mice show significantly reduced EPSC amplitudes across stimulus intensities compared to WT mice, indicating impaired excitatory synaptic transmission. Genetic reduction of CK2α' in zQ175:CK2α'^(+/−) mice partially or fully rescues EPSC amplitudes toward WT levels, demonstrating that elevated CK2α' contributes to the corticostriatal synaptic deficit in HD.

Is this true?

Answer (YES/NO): NO